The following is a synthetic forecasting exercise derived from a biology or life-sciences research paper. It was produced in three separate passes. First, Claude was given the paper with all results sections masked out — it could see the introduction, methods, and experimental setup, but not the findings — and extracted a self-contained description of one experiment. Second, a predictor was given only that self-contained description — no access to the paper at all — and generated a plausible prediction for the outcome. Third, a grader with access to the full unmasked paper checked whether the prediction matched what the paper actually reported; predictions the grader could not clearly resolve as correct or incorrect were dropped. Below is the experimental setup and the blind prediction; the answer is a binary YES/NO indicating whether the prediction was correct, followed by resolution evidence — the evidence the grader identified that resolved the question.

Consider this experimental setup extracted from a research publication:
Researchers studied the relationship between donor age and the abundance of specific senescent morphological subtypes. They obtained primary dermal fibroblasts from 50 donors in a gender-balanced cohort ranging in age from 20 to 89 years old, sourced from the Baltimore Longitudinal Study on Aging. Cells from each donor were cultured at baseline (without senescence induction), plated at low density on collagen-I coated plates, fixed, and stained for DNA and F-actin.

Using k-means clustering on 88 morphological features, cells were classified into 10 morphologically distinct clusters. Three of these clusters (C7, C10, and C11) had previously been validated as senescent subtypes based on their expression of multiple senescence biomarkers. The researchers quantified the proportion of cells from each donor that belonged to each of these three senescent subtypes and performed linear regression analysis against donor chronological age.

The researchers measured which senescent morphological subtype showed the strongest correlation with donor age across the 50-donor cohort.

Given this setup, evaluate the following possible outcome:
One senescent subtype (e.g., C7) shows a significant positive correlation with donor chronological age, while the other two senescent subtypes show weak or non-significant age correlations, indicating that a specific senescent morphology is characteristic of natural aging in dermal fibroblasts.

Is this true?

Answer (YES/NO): NO